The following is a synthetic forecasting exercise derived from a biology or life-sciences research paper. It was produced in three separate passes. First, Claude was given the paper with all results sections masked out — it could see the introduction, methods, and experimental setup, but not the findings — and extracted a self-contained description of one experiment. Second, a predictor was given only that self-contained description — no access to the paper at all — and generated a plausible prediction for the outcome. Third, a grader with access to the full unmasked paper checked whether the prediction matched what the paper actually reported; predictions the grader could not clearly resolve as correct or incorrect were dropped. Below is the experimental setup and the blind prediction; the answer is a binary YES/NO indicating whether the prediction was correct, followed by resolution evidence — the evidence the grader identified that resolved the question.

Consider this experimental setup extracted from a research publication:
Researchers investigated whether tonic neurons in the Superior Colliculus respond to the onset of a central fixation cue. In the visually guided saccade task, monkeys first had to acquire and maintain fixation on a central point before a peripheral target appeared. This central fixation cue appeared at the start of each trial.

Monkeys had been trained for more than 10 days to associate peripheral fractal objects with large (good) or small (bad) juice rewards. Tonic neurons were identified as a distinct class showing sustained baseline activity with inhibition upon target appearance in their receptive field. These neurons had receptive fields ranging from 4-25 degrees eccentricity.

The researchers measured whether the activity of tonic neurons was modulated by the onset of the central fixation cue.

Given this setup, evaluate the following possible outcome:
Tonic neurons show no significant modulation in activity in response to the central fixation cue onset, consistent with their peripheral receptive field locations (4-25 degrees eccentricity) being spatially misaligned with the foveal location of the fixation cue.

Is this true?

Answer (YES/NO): YES